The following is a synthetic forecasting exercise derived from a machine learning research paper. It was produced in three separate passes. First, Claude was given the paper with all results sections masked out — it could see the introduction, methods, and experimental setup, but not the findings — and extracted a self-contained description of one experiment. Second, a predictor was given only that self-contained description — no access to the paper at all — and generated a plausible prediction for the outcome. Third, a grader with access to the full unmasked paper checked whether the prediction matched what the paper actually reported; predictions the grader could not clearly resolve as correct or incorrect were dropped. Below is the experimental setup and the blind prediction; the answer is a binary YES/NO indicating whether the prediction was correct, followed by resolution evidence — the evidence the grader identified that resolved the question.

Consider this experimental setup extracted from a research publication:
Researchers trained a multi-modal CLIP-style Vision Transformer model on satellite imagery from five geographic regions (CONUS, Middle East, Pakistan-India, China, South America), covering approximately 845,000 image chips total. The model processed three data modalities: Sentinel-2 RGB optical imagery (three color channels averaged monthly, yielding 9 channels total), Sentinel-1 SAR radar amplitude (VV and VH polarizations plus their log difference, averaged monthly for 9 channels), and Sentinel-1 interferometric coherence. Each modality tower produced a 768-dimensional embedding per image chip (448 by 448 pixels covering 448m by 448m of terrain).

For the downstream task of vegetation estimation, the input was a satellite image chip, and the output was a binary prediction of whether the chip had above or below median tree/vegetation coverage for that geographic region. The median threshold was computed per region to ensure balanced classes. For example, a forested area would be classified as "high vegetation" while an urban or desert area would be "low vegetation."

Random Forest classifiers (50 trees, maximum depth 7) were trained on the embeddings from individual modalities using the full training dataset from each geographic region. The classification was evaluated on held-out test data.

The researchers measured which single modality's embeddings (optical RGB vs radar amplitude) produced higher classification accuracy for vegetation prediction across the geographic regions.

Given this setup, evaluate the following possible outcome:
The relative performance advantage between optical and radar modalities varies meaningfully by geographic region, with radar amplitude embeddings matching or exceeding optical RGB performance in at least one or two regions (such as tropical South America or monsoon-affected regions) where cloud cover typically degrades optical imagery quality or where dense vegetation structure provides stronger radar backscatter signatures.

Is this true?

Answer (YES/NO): NO